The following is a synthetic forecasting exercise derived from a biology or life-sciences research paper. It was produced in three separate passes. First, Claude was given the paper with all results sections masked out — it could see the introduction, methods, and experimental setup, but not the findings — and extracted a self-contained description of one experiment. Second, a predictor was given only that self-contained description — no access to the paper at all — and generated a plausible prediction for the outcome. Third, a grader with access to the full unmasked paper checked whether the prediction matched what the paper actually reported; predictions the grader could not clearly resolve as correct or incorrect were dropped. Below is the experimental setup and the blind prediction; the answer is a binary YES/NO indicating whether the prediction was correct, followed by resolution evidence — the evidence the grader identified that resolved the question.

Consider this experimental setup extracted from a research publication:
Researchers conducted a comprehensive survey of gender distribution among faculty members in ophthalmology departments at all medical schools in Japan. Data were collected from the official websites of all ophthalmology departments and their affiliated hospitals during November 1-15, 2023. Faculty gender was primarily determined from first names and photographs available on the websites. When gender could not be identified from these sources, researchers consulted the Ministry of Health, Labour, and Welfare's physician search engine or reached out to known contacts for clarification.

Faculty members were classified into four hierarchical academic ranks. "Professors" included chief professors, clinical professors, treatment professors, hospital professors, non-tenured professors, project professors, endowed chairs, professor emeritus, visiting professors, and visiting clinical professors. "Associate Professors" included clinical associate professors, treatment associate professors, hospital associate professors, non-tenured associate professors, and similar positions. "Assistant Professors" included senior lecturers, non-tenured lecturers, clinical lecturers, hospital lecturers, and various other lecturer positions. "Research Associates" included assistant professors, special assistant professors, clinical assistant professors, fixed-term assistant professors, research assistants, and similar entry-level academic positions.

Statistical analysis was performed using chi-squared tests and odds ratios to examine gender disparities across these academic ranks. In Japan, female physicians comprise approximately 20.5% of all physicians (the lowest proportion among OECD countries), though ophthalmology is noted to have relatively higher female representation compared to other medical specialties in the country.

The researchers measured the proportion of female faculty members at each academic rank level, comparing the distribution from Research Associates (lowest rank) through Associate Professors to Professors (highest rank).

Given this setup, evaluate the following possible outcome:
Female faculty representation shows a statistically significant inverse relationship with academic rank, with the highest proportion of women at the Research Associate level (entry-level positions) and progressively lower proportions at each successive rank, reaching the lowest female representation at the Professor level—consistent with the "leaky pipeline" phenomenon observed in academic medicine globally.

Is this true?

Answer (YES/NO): NO